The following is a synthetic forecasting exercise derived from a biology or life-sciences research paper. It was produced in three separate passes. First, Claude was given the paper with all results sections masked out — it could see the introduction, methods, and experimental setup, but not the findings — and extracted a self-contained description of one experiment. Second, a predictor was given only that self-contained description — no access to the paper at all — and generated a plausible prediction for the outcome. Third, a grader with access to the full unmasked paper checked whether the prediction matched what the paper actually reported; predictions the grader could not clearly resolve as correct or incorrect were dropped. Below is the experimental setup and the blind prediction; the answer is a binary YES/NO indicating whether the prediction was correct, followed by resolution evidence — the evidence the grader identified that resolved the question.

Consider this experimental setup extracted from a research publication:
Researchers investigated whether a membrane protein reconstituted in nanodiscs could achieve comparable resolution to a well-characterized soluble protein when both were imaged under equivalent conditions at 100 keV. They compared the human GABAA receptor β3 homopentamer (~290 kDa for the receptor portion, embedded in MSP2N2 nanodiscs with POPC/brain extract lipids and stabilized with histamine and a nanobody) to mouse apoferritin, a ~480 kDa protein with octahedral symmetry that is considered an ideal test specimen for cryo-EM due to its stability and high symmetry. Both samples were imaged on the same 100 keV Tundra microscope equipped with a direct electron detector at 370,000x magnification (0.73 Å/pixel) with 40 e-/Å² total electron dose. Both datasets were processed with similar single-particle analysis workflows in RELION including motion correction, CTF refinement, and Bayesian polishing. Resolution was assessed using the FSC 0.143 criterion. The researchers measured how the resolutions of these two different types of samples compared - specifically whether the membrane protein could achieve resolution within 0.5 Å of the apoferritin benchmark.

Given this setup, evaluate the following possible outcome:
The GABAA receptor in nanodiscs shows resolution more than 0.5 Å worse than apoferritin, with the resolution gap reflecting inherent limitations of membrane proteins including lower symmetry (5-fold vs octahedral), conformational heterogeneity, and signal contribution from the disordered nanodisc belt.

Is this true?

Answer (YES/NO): YES